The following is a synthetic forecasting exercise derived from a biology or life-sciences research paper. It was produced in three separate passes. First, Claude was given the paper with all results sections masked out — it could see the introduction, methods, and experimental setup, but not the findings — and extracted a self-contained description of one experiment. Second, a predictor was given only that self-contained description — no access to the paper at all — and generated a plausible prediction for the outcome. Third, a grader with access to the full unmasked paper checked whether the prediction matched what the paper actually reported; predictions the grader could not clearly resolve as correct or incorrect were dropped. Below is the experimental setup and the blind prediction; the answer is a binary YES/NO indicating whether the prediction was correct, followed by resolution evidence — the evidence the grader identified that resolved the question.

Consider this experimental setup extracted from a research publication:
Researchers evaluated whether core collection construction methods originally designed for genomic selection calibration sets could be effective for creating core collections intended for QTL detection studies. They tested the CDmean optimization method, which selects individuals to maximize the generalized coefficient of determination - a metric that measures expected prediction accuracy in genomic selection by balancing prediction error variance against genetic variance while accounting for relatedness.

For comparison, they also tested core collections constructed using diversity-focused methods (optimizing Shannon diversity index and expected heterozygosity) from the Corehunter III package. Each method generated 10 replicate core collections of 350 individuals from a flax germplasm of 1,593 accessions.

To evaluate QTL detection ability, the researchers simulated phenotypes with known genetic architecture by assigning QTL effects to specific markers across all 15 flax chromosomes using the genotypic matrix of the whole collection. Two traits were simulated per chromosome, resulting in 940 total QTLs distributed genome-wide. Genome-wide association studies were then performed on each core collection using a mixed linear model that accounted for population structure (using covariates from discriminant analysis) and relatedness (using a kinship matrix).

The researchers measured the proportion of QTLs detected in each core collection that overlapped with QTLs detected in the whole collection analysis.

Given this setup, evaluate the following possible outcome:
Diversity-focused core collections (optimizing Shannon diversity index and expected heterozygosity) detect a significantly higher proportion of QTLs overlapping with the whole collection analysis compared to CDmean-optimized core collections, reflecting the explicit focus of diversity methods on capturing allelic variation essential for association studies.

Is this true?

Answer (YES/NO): NO